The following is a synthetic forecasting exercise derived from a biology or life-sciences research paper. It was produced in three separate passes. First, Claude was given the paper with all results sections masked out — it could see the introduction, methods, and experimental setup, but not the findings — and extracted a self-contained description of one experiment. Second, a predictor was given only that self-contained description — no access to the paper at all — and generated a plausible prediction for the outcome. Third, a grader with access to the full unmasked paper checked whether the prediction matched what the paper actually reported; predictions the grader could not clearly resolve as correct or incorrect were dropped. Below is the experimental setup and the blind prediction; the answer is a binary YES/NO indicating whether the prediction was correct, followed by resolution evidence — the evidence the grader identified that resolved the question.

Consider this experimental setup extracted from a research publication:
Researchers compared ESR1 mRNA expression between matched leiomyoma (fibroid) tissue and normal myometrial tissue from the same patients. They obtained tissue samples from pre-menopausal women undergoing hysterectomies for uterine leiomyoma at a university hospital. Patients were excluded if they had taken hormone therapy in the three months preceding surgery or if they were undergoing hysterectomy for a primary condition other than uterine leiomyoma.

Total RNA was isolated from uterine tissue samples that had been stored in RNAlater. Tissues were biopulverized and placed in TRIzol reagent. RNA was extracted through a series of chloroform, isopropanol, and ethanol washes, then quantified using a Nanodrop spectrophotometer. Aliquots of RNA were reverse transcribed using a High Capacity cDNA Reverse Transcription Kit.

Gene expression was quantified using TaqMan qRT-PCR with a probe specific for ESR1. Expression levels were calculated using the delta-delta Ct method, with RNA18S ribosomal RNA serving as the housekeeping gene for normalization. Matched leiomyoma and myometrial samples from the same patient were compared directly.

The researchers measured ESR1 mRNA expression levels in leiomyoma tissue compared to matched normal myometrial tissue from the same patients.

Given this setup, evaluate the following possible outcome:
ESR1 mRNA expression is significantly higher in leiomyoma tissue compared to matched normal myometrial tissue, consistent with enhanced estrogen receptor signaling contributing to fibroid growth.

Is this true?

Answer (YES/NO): YES